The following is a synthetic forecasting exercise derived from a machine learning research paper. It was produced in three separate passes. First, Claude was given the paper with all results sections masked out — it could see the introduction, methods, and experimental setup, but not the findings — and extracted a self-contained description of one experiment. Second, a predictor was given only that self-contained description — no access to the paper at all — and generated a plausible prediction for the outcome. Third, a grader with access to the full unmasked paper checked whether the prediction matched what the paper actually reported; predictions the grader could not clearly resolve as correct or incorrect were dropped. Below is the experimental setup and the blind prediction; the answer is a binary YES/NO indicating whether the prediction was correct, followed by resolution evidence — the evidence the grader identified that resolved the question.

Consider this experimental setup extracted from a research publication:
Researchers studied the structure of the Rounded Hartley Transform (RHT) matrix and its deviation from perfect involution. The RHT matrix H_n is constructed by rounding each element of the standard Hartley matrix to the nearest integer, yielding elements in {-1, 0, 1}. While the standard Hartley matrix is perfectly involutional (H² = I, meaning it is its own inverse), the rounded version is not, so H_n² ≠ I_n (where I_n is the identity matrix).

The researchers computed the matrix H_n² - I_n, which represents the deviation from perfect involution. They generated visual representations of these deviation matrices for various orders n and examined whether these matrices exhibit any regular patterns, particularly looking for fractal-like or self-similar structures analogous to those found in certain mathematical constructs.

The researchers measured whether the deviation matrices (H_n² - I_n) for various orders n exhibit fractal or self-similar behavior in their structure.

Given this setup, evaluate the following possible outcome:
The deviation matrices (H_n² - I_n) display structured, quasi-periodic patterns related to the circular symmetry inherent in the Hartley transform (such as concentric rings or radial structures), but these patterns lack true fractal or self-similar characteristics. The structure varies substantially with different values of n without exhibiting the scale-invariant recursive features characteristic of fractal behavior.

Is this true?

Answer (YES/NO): NO